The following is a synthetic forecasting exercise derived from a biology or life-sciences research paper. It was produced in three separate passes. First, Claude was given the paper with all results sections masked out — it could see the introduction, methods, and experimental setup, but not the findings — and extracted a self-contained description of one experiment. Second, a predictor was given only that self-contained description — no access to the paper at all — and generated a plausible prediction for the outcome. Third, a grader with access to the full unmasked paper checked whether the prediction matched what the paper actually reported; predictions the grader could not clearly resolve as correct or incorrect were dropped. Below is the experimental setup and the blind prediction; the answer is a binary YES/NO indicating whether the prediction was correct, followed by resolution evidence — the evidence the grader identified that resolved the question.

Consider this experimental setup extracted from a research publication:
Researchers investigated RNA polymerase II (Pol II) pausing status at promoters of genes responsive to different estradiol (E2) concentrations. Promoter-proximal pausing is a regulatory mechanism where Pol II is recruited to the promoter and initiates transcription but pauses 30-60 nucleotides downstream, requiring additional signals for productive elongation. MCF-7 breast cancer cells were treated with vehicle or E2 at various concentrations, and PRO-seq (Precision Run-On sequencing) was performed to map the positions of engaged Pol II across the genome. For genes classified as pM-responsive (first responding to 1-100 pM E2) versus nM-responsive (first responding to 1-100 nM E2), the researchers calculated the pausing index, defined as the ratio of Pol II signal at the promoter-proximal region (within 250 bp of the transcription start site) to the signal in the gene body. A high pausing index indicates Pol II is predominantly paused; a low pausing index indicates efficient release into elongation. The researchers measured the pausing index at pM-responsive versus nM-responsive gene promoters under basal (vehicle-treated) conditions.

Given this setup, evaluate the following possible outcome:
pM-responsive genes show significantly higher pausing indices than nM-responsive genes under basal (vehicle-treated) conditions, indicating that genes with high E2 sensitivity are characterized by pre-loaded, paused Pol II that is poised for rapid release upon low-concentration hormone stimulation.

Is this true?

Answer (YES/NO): YES